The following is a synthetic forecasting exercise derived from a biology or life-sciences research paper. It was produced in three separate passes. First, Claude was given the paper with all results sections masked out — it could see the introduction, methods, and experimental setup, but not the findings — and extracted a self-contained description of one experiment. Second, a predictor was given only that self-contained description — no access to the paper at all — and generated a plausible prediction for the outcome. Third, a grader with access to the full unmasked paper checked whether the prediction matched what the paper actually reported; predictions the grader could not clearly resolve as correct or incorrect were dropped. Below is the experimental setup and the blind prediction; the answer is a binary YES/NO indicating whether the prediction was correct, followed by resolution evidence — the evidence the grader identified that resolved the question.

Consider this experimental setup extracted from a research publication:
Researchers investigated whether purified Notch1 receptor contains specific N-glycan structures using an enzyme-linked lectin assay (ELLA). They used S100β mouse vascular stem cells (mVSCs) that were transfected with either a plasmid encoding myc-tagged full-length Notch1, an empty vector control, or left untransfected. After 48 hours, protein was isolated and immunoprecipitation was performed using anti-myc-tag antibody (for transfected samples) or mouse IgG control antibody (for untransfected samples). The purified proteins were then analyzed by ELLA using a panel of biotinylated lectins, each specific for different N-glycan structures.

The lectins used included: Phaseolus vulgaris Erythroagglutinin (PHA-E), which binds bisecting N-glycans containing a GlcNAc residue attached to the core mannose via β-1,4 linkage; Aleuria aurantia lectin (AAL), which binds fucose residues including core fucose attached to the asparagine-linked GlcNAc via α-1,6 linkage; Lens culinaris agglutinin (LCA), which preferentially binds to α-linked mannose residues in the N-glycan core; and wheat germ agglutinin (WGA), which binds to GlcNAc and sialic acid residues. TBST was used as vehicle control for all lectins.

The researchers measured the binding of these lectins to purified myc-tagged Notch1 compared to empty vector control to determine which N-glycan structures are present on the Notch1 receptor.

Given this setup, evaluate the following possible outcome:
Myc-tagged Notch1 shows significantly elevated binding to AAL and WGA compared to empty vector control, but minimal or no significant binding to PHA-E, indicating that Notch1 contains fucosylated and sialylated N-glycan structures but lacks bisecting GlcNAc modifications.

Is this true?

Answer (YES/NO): NO